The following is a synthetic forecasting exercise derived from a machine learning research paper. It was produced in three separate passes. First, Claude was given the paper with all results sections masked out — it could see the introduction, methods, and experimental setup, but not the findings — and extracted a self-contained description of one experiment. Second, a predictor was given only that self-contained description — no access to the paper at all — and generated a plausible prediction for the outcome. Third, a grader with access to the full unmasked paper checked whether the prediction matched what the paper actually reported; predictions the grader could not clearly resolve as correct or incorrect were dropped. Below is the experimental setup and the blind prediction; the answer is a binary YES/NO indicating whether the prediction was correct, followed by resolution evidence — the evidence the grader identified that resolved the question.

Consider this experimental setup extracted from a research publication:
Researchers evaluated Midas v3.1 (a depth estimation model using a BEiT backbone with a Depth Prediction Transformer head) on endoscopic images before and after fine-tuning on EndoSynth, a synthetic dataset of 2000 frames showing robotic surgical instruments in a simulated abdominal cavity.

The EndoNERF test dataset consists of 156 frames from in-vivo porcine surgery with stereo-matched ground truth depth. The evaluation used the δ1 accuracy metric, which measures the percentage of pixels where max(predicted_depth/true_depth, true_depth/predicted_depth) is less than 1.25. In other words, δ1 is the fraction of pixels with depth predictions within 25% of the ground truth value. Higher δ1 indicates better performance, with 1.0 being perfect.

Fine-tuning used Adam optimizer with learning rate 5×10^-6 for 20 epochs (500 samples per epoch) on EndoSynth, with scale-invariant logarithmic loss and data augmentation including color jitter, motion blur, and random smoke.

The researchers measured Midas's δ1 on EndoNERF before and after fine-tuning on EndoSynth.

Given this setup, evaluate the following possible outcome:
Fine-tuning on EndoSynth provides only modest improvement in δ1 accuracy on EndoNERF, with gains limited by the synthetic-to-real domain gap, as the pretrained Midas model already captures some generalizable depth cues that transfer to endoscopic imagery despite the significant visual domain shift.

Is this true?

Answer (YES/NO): NO